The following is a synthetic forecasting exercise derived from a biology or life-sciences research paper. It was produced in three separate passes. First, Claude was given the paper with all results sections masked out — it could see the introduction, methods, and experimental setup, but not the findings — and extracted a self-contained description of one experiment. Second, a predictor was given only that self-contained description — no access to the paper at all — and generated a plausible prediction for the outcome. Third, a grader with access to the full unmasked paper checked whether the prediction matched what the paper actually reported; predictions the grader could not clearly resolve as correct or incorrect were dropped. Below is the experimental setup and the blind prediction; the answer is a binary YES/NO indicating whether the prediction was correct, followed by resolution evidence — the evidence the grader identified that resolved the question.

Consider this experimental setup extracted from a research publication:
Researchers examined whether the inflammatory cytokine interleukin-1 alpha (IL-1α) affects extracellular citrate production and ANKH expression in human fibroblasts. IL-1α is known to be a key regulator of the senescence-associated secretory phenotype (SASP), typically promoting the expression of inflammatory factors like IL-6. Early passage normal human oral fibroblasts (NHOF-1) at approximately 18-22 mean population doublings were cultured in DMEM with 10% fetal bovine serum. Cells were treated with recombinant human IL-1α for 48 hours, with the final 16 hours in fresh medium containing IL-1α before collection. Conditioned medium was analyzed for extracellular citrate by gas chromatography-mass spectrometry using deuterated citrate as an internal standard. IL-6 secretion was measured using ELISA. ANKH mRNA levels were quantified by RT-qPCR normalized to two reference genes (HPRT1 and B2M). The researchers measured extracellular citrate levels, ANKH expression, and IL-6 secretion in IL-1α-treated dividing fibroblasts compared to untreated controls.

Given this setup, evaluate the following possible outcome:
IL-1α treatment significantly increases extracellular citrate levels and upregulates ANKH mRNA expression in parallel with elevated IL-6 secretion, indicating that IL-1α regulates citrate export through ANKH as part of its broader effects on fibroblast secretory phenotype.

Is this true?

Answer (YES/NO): NO